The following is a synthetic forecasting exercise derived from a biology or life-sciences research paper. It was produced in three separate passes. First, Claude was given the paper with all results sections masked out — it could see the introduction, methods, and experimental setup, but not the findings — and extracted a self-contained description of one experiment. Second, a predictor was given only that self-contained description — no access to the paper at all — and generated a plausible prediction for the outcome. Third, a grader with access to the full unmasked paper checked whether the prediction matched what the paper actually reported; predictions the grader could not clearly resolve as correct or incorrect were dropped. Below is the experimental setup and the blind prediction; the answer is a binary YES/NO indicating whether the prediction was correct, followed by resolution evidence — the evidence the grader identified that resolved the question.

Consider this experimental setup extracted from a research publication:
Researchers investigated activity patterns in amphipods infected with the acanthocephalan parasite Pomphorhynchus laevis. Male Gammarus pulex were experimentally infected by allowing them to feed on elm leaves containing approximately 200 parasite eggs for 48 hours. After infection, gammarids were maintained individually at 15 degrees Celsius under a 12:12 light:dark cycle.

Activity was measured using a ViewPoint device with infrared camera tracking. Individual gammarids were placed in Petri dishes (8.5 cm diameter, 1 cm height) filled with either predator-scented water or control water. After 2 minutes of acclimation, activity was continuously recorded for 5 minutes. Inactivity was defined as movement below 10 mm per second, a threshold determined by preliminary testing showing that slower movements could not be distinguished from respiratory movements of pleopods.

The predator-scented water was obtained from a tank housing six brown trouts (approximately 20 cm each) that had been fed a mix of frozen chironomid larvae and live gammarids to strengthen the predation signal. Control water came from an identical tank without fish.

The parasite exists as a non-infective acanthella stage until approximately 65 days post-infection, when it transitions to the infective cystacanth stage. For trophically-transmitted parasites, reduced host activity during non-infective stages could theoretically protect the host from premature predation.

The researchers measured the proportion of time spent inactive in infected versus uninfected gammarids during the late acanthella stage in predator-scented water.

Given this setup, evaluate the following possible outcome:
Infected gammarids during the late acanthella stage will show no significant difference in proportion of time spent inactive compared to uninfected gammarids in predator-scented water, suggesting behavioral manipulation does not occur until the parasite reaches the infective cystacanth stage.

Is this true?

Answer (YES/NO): NO